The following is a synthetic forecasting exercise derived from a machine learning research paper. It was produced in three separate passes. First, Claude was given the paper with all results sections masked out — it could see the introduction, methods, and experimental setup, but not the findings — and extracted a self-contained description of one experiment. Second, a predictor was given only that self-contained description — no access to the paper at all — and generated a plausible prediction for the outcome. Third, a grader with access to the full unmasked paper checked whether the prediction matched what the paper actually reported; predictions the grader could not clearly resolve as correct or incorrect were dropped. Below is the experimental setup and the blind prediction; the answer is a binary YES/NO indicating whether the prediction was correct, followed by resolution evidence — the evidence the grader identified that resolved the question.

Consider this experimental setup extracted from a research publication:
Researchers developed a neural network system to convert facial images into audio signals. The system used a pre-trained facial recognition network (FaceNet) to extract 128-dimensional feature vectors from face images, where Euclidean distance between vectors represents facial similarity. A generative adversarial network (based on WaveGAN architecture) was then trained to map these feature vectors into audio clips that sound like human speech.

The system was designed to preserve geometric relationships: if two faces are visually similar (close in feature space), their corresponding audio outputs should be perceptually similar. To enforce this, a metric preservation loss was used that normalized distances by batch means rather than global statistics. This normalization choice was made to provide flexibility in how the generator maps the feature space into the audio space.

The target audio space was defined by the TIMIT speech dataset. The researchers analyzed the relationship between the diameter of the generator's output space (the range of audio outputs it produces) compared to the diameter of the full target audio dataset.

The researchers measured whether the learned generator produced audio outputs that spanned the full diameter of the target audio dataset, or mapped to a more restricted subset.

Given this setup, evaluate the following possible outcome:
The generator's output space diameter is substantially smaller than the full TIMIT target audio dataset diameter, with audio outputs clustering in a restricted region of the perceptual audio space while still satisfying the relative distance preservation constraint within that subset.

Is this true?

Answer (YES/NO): YES